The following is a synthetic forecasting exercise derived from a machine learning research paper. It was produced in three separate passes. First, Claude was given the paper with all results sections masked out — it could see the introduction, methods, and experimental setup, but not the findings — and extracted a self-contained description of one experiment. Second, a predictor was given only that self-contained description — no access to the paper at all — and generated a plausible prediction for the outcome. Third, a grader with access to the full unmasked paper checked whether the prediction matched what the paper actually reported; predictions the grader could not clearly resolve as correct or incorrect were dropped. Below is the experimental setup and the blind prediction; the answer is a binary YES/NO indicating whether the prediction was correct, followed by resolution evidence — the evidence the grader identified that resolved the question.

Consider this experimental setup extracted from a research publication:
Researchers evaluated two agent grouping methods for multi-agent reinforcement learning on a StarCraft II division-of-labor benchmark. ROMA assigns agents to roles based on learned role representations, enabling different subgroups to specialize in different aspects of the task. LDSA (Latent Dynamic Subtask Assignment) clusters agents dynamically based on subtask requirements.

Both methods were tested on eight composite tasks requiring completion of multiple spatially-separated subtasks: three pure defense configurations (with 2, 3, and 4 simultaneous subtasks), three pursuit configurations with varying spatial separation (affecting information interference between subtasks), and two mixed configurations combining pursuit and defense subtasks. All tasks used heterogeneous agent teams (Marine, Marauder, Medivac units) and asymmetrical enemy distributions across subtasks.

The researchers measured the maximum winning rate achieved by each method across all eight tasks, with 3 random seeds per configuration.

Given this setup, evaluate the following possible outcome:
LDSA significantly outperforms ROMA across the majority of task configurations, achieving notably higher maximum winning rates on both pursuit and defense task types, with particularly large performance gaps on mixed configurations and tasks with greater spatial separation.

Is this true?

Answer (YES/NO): NO